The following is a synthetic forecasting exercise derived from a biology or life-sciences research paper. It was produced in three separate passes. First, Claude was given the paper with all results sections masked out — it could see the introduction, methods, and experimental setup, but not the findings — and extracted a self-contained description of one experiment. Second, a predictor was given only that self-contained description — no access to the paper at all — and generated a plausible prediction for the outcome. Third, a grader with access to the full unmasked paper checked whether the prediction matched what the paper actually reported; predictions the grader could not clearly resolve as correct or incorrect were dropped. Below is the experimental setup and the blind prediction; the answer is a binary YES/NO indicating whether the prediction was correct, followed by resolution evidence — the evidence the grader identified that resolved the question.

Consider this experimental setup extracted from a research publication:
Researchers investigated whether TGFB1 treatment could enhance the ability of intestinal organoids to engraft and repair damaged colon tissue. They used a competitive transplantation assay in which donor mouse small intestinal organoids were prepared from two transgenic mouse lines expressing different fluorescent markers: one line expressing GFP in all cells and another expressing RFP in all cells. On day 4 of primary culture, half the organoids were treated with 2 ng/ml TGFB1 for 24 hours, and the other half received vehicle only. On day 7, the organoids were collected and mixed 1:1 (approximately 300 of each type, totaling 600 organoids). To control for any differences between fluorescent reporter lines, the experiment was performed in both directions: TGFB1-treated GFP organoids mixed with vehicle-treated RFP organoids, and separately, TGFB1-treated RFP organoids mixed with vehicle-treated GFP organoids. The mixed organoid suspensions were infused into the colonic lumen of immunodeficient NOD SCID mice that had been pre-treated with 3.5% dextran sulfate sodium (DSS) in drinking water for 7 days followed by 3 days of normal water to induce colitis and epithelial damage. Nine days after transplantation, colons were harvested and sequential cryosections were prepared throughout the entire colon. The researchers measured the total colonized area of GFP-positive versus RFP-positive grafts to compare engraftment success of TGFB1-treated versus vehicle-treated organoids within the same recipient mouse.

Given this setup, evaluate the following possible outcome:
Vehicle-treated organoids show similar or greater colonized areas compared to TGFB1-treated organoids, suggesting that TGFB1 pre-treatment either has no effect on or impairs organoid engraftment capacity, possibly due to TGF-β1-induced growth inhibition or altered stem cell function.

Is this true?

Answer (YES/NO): NO